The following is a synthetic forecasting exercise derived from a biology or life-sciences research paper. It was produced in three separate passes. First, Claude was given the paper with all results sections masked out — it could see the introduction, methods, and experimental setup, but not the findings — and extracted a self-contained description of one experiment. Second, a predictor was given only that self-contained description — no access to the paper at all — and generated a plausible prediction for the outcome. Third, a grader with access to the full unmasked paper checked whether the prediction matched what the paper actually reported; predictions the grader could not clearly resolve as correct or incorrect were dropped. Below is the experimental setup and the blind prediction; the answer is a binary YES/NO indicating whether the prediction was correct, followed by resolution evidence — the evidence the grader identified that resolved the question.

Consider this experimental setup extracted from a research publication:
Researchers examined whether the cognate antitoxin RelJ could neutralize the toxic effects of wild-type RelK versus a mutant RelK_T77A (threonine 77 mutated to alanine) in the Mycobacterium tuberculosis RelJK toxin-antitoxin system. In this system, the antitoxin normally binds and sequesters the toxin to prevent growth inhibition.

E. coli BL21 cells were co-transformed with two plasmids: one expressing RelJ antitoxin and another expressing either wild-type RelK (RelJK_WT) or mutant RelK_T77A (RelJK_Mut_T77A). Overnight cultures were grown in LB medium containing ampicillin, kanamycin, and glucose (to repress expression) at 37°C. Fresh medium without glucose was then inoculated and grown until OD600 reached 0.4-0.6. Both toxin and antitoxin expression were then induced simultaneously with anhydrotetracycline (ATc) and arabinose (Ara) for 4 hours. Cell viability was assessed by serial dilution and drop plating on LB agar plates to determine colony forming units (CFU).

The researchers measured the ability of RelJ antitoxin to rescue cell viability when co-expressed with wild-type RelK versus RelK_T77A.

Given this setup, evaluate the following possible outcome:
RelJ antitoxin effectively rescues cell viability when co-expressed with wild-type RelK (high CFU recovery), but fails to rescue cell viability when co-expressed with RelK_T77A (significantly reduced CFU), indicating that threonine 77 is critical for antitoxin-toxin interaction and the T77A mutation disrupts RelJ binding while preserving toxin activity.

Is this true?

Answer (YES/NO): NO